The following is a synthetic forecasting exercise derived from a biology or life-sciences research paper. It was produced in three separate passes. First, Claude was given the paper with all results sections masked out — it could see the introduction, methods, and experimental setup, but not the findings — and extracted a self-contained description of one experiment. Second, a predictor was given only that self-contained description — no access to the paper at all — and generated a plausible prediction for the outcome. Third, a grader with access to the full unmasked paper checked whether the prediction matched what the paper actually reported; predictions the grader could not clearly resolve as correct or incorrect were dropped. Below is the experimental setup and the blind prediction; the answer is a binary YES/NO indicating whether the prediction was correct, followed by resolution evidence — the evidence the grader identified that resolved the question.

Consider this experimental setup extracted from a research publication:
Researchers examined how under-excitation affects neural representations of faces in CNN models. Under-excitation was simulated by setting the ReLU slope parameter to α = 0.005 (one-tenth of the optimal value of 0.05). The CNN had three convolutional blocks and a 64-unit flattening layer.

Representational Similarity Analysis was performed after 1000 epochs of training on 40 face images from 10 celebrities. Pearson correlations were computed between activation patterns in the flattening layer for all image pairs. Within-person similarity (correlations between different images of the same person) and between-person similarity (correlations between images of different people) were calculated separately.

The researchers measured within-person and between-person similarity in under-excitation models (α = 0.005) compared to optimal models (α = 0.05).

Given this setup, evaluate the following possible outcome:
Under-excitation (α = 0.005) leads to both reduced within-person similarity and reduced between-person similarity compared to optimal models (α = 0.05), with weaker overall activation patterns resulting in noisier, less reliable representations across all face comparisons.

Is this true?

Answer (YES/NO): NO